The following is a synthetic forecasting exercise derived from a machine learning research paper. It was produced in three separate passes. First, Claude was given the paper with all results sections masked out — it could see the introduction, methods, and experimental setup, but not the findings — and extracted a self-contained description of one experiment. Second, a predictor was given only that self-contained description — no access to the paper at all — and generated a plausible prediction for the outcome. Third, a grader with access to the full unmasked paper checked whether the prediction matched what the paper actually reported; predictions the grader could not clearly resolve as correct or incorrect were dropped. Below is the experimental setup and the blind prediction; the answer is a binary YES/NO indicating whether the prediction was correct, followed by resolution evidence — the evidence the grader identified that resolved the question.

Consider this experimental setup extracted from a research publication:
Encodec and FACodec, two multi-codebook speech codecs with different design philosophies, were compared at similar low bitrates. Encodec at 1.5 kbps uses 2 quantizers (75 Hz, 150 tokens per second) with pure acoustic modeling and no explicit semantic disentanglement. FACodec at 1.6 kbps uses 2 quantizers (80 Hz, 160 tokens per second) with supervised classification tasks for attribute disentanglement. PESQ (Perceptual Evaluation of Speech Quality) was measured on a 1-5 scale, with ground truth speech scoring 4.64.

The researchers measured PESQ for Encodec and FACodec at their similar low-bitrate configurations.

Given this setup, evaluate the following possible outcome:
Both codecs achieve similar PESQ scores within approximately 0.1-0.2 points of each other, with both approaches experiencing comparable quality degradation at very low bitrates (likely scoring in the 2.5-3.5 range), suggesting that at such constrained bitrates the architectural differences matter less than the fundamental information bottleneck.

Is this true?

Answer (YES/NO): NO